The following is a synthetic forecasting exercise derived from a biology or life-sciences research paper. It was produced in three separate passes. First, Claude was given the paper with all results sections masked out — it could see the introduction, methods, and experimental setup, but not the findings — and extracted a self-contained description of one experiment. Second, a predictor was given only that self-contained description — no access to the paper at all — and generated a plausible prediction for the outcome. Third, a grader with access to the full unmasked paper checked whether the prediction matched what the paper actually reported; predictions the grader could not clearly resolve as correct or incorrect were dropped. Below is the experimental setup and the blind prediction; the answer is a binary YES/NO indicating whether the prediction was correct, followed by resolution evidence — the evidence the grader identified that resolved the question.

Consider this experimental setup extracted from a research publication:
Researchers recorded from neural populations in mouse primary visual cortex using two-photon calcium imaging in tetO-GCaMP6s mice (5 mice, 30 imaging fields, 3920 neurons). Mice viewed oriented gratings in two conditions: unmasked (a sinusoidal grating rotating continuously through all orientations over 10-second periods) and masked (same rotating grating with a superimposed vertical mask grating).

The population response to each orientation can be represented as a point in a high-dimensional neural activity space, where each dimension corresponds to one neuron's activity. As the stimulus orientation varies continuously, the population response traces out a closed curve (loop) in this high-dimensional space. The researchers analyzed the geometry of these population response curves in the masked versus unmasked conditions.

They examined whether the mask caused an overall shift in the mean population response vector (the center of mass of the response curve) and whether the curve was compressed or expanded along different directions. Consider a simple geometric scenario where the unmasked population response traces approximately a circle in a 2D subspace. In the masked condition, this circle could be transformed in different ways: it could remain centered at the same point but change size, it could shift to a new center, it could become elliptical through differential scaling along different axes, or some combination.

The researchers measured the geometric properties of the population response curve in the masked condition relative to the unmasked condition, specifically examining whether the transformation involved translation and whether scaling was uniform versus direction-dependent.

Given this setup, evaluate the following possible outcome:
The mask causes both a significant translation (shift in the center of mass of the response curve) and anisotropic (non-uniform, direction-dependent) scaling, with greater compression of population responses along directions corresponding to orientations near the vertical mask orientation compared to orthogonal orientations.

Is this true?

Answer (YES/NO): YES